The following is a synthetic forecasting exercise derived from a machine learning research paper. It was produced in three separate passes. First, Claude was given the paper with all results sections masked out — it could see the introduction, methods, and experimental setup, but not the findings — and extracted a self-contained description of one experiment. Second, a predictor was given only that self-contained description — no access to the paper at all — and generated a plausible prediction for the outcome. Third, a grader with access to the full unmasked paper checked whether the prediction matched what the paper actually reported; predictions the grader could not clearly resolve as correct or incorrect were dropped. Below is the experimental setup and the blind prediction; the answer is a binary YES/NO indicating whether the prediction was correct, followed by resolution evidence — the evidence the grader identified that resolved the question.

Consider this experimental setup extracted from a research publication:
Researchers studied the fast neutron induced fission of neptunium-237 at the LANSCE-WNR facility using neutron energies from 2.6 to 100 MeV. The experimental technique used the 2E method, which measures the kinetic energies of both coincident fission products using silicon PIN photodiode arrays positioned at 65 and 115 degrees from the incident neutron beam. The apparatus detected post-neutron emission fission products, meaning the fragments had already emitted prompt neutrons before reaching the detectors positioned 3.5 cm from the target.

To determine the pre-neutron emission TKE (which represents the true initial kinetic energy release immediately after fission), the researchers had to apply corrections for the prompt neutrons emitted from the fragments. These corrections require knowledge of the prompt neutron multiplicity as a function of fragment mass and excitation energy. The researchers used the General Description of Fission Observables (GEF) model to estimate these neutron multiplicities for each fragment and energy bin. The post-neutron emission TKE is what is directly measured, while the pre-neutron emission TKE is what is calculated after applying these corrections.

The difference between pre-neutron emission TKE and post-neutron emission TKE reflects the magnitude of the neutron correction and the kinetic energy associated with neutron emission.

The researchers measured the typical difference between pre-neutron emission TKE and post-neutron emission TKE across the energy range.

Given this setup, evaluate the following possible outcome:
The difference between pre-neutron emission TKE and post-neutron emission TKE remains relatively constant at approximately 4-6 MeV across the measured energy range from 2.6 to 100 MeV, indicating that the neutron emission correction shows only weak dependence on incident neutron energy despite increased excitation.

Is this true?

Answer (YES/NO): NO